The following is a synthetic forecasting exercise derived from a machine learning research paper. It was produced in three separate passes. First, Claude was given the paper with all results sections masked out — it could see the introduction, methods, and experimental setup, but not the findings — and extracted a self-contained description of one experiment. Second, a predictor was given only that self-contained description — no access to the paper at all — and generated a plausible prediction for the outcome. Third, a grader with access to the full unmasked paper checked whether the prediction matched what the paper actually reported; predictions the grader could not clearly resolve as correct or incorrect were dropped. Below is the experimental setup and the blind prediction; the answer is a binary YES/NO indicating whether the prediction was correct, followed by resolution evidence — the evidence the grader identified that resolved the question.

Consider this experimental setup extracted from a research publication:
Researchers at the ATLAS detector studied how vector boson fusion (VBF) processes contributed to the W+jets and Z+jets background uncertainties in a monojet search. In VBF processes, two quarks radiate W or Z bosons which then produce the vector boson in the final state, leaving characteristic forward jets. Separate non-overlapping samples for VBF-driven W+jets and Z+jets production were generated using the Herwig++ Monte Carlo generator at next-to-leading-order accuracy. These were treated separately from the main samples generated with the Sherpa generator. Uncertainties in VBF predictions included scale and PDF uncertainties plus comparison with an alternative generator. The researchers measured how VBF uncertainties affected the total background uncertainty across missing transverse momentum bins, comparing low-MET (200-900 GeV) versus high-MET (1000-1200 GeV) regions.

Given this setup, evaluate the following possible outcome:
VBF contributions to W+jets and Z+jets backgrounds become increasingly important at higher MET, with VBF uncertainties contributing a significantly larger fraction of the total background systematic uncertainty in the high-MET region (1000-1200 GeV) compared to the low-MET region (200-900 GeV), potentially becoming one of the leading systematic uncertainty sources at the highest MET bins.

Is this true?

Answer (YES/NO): YES